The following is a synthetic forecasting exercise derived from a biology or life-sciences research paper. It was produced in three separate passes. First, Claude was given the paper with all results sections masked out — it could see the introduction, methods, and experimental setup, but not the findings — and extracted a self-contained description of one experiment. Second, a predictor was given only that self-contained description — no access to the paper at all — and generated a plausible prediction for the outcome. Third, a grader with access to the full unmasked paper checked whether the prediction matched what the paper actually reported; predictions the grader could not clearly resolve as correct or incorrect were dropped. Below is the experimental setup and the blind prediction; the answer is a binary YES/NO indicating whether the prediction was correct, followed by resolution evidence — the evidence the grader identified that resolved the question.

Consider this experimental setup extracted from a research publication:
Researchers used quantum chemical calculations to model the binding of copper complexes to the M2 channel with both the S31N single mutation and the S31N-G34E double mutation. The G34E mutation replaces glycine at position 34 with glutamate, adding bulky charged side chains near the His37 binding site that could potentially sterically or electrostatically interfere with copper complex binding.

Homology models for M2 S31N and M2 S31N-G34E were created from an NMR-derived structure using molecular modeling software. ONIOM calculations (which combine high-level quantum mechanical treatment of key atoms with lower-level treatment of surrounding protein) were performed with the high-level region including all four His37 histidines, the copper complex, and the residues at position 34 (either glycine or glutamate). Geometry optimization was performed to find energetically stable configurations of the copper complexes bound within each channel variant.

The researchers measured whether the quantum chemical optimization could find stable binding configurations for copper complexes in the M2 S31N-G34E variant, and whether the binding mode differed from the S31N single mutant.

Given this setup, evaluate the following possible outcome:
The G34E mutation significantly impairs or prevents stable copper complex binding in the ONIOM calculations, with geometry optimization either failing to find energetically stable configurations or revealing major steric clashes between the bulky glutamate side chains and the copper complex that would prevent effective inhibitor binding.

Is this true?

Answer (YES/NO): NO